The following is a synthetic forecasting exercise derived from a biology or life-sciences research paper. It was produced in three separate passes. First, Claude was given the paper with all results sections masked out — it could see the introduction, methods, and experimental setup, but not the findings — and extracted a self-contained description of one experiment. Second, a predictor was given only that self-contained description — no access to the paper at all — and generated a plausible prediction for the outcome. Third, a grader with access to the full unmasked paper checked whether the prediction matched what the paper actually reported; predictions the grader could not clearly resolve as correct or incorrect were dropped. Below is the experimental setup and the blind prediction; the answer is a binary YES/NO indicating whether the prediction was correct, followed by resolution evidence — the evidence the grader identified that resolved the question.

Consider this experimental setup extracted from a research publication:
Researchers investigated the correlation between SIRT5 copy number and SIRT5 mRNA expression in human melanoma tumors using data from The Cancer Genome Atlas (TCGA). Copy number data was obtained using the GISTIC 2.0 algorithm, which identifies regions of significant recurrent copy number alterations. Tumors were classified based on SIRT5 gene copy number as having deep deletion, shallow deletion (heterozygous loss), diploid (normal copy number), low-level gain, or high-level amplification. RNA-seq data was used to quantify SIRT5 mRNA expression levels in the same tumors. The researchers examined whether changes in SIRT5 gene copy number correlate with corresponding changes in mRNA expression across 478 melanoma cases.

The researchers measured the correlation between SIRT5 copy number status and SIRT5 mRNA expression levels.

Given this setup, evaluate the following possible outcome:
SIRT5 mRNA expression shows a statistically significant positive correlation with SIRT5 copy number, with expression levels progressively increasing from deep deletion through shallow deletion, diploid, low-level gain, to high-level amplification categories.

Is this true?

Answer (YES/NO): YES